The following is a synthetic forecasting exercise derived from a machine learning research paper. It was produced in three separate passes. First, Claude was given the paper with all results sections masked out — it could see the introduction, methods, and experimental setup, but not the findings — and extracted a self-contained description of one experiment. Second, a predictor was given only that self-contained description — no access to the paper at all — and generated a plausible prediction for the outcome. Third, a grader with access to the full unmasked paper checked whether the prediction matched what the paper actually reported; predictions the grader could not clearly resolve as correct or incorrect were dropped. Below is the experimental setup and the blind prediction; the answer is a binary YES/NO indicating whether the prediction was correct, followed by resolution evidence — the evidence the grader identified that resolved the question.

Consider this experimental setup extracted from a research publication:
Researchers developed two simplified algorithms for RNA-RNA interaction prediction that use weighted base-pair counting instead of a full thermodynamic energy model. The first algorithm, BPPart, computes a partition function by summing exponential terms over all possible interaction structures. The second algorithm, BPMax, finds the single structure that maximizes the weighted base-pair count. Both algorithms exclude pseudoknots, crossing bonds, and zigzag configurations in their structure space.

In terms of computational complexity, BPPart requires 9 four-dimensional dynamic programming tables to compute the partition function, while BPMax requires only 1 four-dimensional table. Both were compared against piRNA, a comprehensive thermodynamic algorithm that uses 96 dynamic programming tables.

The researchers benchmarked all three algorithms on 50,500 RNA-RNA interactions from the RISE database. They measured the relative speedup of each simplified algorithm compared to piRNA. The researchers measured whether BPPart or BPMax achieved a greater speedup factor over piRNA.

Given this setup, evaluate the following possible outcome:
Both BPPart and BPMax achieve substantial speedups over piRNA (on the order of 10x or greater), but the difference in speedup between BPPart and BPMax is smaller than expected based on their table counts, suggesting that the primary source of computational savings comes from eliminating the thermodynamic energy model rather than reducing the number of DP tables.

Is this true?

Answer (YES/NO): NO